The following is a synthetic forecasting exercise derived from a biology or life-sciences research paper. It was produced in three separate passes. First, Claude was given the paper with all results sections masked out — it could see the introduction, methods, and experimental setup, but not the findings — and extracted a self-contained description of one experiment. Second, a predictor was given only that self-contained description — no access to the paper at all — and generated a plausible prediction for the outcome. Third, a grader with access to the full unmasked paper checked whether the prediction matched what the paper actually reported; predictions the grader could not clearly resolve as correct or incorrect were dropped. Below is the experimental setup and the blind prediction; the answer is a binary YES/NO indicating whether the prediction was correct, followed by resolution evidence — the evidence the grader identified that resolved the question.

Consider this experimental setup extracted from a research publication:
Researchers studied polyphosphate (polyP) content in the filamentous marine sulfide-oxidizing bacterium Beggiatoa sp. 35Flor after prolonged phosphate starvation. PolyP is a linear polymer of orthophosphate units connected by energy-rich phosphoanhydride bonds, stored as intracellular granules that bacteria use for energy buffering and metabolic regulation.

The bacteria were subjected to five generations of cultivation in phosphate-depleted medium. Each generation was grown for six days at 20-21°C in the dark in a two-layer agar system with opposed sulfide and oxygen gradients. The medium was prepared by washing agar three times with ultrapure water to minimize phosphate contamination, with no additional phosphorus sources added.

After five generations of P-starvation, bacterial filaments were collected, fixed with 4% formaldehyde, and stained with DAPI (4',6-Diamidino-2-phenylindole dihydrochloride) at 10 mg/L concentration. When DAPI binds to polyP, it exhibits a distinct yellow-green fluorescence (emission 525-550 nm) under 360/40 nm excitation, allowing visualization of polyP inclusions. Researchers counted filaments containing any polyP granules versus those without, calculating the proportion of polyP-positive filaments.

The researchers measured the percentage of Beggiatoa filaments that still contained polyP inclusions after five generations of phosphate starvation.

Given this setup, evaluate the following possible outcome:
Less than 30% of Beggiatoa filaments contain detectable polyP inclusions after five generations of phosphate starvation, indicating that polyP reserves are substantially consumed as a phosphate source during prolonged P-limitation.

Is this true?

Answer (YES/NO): YES